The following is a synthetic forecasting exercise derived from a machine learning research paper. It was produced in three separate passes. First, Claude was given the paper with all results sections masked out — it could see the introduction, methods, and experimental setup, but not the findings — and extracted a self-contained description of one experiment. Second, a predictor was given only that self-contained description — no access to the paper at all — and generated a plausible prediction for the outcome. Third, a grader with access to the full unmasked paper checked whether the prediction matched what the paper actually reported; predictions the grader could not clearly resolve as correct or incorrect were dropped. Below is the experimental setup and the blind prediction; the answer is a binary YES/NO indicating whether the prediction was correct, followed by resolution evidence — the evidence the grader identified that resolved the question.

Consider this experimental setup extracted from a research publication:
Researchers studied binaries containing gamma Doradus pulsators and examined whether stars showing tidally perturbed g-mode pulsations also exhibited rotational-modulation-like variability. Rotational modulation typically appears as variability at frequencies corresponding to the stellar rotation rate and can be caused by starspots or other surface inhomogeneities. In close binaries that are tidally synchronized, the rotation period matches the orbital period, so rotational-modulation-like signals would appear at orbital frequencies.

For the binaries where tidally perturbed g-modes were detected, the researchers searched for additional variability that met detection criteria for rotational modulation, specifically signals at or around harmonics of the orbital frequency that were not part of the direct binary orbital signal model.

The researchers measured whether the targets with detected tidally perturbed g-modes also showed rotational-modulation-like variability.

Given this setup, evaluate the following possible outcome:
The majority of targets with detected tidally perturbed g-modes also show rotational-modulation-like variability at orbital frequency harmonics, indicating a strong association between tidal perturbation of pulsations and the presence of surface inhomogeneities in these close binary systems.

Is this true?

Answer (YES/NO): NO